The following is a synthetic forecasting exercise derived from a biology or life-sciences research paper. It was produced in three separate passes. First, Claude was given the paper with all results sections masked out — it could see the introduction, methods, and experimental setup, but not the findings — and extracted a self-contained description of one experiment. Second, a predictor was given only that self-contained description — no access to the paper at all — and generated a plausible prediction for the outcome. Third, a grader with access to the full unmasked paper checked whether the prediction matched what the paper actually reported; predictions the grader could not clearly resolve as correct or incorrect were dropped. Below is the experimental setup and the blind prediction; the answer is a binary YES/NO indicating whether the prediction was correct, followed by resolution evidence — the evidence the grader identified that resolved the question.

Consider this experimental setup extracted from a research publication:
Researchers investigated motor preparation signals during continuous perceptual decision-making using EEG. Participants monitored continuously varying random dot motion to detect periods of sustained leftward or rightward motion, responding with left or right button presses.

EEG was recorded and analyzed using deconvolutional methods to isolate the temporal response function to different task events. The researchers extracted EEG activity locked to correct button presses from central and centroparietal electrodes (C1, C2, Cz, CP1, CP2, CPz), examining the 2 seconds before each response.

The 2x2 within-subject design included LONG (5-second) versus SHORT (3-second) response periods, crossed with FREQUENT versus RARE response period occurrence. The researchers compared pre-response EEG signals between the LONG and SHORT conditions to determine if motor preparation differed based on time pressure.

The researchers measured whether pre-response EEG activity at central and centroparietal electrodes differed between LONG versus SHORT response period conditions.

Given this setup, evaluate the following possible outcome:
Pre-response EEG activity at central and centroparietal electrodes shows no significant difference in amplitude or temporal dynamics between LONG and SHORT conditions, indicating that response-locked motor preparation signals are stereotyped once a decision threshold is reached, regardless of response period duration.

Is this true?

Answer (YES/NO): YES